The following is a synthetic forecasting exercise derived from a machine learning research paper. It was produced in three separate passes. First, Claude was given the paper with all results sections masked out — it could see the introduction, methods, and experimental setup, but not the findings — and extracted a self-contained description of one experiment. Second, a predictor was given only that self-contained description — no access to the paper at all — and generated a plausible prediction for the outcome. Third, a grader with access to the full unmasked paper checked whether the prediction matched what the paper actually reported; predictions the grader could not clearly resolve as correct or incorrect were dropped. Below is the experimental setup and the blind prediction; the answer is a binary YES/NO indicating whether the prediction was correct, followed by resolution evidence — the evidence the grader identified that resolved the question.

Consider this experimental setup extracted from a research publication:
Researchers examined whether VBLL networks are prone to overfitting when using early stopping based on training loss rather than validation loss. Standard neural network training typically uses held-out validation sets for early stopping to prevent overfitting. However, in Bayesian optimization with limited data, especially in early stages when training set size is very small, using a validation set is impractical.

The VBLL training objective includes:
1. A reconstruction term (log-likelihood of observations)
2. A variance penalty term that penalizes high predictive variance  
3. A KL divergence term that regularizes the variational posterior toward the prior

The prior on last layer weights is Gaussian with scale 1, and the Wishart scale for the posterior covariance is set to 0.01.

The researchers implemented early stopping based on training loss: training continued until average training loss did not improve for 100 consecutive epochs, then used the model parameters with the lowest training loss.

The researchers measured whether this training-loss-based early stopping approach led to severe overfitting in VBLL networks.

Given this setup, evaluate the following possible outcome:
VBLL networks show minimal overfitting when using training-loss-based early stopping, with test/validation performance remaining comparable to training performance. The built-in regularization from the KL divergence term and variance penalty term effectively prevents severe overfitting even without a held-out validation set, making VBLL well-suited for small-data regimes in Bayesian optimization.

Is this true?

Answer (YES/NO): YES